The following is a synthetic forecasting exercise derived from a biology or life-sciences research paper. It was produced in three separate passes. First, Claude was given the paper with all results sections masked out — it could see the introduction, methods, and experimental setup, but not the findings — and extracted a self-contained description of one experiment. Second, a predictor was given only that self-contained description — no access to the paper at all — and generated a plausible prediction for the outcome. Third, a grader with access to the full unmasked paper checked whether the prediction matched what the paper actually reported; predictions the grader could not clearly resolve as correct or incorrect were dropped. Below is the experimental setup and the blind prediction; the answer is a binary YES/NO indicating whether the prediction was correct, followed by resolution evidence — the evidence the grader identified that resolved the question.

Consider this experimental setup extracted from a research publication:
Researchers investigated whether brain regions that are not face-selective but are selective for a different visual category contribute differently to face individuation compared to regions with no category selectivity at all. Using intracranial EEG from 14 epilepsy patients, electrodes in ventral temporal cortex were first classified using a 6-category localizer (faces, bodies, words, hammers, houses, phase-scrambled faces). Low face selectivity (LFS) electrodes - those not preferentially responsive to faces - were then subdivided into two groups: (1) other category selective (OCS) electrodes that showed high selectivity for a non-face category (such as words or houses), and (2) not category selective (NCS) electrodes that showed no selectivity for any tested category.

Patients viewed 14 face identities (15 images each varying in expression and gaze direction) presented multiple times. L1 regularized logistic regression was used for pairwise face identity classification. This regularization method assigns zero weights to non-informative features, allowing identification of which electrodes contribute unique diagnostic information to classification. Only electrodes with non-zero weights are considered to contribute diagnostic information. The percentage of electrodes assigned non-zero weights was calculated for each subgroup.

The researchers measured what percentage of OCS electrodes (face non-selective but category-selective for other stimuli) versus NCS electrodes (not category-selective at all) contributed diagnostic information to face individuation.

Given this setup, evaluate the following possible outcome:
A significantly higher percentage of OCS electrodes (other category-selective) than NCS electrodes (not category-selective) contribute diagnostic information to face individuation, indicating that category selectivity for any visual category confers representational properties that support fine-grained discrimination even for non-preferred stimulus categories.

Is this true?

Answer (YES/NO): NO